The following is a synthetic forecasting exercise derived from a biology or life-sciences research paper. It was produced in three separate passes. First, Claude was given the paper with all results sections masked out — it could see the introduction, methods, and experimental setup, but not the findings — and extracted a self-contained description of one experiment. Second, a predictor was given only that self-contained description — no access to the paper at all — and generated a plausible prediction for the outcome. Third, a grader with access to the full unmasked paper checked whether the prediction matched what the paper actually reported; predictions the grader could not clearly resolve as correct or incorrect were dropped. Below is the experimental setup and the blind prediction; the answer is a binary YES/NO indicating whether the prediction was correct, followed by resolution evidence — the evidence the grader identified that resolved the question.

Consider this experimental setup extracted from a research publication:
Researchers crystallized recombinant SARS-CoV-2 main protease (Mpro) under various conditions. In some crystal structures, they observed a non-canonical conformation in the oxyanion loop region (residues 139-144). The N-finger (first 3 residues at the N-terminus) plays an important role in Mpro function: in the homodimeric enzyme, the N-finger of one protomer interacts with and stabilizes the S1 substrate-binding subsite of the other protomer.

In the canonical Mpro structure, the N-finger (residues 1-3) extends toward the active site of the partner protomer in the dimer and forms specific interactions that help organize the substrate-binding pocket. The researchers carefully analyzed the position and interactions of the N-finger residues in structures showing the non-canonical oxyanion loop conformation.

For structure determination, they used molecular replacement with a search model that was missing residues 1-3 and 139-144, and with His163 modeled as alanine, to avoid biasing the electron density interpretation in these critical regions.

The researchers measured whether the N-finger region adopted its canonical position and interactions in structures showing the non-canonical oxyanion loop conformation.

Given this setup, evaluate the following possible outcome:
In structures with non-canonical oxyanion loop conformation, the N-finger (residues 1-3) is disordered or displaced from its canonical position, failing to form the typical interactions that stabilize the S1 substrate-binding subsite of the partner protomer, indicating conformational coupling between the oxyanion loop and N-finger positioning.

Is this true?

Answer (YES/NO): YES